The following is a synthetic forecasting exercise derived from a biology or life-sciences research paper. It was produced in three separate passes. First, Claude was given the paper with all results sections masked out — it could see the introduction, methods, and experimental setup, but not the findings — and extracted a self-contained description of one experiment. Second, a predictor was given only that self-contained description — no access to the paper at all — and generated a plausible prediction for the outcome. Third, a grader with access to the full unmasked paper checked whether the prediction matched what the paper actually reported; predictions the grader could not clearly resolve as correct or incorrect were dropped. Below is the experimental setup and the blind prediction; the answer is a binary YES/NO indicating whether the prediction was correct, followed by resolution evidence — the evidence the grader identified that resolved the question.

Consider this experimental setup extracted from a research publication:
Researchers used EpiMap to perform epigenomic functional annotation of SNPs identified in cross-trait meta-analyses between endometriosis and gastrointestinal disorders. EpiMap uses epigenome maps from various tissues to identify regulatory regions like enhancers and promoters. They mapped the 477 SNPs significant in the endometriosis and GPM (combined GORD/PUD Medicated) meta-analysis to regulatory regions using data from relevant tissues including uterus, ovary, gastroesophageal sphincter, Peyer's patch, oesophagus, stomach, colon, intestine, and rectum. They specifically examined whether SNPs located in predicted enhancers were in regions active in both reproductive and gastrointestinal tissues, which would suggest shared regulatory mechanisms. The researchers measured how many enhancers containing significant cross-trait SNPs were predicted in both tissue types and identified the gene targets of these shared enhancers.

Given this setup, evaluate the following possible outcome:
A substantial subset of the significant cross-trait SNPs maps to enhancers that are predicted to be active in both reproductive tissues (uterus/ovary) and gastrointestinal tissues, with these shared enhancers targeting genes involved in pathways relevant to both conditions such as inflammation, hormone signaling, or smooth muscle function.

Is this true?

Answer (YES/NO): NO